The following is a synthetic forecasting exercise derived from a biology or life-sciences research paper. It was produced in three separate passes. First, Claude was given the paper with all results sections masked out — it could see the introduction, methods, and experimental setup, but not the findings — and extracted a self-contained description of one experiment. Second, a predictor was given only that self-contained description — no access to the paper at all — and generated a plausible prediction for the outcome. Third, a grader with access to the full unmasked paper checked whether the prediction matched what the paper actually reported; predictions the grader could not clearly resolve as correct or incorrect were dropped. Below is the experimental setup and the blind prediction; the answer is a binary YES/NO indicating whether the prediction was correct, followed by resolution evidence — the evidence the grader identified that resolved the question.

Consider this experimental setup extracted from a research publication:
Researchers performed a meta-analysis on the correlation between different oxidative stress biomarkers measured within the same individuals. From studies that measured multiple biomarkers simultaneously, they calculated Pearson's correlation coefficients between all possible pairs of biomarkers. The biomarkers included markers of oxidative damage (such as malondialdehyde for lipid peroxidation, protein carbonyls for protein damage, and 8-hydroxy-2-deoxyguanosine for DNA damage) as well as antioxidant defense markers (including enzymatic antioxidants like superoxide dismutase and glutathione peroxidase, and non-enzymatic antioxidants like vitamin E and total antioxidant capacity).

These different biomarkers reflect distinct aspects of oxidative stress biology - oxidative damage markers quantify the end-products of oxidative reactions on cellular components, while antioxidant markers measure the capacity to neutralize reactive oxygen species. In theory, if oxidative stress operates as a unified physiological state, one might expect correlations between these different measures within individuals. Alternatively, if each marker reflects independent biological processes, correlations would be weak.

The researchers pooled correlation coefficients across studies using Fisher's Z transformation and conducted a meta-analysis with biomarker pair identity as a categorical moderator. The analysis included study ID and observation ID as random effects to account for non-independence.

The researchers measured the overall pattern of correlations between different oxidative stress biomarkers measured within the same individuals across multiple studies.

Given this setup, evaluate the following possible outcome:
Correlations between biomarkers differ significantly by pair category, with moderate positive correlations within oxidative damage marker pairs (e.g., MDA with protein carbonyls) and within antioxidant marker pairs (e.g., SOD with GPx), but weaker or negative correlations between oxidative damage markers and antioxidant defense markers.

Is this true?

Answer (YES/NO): NO